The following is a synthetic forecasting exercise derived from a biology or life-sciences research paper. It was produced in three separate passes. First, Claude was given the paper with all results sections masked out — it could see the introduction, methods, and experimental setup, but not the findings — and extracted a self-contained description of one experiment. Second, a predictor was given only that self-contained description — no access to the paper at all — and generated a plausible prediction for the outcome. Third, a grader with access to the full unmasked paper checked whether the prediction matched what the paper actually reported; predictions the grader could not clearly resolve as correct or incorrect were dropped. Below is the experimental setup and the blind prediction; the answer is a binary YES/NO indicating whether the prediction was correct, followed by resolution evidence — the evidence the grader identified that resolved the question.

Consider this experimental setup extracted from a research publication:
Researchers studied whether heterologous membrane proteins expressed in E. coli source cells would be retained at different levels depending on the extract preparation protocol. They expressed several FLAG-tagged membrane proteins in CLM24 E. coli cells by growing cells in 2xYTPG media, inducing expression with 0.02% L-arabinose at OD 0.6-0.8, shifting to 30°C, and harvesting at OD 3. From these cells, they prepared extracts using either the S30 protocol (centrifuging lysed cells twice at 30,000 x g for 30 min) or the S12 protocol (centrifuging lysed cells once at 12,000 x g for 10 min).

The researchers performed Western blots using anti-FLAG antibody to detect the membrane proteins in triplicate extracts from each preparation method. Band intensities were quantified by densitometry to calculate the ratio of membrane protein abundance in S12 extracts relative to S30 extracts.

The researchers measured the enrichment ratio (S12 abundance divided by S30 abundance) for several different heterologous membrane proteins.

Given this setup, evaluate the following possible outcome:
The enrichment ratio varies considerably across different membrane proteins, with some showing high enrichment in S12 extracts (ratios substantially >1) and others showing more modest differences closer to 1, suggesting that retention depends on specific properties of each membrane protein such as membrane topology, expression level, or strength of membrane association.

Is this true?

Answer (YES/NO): NO